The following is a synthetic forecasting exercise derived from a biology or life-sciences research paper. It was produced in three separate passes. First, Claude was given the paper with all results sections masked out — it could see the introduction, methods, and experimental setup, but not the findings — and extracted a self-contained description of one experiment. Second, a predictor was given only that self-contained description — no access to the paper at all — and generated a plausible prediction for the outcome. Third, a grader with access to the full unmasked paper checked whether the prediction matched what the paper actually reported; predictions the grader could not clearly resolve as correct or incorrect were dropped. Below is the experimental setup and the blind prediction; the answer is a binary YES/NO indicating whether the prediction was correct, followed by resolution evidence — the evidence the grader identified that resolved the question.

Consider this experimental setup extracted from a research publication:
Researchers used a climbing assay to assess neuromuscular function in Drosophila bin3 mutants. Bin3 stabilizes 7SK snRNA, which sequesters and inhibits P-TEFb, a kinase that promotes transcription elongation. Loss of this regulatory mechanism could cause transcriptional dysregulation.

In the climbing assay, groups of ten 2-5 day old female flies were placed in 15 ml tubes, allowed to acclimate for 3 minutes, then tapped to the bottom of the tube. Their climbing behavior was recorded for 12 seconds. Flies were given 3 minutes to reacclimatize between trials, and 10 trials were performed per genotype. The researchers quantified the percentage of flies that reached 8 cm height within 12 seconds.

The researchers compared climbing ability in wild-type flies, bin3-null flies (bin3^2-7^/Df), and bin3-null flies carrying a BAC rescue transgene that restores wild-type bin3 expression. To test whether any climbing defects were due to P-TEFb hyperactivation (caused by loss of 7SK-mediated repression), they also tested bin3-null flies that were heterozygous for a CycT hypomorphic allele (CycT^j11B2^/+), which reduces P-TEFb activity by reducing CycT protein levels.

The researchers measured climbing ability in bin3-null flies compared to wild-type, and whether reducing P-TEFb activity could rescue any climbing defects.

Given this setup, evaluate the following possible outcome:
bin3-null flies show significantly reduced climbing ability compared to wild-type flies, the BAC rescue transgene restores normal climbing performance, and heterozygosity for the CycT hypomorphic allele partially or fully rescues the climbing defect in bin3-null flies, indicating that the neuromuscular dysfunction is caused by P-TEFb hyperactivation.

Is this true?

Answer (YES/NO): YES